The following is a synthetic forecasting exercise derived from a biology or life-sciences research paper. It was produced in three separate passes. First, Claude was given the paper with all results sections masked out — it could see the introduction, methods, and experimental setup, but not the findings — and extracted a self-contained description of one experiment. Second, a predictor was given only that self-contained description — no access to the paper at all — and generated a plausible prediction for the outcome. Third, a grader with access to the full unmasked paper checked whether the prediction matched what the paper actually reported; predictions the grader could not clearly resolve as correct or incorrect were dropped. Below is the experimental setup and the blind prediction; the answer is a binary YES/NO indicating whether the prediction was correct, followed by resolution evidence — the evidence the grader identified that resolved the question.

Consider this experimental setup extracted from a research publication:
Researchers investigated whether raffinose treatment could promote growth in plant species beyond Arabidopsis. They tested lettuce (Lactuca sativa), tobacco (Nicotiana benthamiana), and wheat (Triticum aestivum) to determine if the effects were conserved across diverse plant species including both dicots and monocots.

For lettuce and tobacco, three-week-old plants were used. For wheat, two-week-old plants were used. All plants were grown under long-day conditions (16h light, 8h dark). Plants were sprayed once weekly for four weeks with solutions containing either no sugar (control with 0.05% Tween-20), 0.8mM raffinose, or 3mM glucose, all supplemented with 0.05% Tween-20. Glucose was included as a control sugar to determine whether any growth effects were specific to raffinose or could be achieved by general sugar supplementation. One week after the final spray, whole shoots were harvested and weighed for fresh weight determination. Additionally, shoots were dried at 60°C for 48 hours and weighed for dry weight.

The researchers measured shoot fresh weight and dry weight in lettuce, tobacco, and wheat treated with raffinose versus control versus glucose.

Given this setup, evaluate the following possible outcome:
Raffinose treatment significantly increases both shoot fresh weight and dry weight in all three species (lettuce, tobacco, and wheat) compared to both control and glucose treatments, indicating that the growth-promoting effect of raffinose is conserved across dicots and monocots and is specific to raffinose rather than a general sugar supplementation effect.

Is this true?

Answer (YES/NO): YES